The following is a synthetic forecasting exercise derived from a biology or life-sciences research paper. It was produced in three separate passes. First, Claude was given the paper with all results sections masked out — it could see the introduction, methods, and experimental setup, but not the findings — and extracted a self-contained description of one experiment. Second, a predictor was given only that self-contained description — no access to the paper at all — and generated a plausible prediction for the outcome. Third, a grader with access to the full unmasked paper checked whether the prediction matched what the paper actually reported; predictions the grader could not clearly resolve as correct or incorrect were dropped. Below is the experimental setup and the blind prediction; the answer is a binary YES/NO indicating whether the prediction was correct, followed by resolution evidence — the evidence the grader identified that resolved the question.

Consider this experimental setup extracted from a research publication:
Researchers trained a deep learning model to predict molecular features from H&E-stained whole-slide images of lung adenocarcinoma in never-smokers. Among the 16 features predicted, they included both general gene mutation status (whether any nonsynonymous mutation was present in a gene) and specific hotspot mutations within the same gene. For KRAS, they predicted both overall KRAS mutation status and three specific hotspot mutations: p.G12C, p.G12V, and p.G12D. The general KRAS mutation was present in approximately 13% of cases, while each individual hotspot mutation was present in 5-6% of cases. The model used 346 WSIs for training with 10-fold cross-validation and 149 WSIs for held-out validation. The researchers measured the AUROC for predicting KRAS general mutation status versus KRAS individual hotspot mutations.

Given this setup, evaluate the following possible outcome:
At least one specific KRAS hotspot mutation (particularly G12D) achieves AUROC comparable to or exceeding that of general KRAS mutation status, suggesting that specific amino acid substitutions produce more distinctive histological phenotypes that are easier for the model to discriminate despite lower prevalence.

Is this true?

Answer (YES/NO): NO